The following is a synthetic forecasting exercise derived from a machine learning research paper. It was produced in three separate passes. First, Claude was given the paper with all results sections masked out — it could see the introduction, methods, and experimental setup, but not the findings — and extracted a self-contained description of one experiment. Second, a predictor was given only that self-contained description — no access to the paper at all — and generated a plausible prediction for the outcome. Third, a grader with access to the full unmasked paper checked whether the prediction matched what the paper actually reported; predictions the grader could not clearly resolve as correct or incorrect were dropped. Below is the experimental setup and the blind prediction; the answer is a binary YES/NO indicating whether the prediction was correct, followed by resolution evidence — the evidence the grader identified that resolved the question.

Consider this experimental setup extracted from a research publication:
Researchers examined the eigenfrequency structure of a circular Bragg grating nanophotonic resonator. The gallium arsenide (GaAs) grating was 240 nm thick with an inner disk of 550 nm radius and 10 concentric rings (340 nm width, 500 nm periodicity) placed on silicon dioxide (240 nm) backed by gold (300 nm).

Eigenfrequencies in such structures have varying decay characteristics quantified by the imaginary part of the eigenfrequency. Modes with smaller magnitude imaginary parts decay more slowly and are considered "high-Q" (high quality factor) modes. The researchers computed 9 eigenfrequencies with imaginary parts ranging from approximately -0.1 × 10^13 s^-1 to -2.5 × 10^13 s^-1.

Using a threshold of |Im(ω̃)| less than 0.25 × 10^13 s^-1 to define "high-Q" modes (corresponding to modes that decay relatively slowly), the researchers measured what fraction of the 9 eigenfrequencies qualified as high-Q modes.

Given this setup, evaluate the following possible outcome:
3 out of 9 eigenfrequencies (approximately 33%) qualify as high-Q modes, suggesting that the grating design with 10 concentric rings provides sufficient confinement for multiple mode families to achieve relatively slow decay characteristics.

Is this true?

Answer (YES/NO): YES